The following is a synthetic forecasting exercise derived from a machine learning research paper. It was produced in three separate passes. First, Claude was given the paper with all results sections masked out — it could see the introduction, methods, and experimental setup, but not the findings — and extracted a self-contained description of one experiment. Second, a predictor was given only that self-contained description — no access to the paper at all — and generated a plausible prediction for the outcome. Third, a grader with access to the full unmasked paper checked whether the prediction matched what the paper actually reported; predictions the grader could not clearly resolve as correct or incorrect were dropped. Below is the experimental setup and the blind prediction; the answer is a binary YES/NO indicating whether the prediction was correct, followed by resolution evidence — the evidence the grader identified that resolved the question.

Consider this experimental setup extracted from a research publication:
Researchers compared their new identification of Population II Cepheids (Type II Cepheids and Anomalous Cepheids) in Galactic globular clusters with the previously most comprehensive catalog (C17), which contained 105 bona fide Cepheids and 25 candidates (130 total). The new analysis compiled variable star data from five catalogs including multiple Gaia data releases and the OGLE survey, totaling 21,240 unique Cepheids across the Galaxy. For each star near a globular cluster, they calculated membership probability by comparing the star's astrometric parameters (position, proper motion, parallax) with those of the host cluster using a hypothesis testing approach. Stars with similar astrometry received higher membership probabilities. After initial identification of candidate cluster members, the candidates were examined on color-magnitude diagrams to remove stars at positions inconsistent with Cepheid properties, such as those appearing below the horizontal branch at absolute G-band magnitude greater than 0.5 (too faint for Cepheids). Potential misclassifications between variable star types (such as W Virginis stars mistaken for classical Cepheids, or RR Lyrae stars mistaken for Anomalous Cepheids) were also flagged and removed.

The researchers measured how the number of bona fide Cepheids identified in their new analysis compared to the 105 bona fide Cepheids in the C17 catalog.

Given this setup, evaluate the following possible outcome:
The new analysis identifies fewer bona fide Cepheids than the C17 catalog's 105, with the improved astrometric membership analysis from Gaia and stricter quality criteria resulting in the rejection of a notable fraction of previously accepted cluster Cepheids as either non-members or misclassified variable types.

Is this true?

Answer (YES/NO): NO